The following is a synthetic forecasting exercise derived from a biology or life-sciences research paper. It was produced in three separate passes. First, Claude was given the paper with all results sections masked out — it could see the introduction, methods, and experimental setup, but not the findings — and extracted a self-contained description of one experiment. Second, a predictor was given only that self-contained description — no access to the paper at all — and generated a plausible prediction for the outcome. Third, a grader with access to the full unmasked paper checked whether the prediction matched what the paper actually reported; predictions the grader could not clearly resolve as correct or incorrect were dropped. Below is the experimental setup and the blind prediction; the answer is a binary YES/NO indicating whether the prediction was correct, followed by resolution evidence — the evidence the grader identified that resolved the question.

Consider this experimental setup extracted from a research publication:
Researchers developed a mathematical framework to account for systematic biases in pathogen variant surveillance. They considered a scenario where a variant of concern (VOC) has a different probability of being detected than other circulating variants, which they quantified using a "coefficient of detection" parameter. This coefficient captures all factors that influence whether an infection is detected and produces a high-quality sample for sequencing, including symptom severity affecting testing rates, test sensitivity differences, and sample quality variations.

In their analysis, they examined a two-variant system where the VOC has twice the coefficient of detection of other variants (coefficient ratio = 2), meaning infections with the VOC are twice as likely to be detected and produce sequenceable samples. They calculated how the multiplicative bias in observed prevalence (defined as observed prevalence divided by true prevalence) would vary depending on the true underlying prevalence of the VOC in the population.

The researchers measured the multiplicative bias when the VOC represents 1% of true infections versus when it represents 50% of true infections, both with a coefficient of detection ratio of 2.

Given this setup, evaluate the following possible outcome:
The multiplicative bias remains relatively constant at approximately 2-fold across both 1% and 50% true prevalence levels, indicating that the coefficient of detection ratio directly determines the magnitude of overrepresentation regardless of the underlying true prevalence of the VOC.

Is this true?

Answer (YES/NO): NO